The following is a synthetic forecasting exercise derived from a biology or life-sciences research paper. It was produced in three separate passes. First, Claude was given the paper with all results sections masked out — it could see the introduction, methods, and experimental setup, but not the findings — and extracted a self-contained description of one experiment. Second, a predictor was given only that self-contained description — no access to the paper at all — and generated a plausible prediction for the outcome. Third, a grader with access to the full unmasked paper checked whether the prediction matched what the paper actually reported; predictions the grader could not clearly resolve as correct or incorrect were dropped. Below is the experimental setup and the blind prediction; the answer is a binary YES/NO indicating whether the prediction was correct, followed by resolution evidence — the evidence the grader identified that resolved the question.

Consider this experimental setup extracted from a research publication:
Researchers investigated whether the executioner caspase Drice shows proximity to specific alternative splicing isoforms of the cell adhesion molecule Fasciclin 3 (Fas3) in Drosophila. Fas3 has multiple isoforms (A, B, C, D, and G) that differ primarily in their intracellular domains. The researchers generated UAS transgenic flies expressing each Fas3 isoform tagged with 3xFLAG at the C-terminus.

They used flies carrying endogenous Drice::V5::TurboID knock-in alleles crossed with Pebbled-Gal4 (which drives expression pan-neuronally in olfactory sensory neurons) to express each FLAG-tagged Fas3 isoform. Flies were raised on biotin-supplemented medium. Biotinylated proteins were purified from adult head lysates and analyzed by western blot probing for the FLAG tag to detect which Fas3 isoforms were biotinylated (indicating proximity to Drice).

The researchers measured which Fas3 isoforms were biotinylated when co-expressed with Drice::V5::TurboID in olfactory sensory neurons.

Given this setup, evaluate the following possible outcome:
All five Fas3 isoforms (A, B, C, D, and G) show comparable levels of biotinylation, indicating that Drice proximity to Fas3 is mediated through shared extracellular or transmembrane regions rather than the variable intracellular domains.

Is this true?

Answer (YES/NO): NO